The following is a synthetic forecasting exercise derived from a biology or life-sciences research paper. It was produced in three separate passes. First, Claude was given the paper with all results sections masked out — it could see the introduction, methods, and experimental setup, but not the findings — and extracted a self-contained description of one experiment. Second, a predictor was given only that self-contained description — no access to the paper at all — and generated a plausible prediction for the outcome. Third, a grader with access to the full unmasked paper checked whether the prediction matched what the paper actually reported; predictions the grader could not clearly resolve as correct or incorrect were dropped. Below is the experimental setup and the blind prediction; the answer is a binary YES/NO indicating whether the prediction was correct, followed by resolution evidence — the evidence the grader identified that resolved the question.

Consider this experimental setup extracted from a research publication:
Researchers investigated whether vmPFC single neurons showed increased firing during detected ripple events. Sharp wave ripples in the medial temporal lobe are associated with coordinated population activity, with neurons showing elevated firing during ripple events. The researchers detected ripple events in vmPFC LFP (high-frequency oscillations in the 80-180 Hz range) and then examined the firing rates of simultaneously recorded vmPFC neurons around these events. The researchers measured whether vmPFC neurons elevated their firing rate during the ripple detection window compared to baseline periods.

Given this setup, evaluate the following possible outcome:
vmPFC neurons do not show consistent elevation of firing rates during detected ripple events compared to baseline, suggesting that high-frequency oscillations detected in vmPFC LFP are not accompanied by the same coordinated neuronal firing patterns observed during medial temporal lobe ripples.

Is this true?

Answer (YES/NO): NO